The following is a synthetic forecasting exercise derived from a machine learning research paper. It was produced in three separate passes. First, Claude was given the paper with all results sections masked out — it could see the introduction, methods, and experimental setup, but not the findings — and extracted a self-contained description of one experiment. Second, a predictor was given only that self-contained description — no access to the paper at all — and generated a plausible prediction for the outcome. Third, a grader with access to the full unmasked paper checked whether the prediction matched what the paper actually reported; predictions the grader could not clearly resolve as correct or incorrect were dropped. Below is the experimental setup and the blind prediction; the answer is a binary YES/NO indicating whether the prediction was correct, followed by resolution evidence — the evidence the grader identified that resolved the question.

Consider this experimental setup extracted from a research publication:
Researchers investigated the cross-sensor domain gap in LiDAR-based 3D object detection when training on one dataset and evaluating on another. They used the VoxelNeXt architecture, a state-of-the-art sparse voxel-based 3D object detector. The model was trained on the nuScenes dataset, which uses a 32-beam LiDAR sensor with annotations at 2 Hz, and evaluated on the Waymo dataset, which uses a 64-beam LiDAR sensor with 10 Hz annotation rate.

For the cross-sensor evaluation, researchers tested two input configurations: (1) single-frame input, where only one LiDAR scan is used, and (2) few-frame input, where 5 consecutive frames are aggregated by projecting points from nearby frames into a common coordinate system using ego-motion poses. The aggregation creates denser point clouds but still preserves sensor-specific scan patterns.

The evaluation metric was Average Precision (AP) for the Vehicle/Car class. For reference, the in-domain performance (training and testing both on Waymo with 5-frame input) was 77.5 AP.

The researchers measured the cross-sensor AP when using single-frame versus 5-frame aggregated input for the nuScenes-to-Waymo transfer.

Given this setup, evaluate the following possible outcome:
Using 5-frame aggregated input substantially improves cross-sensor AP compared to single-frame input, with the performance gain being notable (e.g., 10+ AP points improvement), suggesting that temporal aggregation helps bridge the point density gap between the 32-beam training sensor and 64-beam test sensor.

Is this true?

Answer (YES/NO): YES